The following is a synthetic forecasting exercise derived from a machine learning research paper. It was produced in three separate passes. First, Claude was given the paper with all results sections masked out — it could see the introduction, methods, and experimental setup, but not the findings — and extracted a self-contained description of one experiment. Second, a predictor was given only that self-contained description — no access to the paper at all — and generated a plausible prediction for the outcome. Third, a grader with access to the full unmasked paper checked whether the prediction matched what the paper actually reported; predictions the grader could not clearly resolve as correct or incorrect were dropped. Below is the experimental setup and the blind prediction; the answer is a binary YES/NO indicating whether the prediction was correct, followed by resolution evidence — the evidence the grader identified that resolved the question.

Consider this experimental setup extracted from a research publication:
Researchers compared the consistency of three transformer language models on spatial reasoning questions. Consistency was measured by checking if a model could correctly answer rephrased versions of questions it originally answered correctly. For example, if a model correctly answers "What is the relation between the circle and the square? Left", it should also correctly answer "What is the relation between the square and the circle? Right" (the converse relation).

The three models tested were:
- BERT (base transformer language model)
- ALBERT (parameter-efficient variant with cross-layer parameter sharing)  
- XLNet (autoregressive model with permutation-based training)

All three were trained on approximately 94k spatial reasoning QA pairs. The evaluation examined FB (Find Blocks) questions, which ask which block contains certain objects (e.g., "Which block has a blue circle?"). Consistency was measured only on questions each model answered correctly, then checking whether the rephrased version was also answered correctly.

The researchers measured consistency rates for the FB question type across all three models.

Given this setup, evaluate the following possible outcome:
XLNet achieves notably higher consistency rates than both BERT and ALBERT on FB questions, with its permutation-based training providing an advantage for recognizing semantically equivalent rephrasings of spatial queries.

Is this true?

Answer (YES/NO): NO